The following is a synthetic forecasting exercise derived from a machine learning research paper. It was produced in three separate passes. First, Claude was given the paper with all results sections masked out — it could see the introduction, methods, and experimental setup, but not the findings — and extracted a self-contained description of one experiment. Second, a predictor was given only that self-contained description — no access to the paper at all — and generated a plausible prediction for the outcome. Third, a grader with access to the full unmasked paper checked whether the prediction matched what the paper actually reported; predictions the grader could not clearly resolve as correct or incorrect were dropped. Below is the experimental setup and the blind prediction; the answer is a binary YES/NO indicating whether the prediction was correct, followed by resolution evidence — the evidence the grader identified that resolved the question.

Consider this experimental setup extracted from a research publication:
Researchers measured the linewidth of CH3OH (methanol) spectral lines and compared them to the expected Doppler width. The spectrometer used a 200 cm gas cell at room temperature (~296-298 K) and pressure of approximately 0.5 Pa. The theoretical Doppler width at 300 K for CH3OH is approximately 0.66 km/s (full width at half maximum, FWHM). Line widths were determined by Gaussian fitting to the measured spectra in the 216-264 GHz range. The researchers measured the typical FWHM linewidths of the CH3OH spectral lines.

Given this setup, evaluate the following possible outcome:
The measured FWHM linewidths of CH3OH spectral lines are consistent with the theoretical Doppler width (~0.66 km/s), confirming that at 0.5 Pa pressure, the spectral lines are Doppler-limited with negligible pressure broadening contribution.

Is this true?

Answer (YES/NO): NO